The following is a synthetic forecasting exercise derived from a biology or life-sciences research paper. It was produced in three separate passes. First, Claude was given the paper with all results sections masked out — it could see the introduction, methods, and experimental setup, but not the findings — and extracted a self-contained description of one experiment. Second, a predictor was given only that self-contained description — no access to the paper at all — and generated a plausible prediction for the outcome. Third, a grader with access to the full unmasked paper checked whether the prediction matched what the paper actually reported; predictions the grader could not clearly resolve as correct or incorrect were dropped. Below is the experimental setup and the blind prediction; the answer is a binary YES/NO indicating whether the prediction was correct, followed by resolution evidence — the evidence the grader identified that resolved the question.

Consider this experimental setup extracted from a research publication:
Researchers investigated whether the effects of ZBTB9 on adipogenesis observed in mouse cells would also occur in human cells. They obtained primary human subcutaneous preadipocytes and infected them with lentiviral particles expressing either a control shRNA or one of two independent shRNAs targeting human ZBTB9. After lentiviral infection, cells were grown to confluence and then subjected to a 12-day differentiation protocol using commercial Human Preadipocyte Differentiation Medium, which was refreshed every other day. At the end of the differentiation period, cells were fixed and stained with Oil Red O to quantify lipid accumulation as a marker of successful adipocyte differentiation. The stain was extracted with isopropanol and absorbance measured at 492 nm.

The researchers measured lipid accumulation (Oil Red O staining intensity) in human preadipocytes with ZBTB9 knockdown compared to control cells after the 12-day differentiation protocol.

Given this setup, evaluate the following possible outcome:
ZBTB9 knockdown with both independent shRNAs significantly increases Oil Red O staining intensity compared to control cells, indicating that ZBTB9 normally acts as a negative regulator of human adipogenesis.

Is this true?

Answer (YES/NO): NO